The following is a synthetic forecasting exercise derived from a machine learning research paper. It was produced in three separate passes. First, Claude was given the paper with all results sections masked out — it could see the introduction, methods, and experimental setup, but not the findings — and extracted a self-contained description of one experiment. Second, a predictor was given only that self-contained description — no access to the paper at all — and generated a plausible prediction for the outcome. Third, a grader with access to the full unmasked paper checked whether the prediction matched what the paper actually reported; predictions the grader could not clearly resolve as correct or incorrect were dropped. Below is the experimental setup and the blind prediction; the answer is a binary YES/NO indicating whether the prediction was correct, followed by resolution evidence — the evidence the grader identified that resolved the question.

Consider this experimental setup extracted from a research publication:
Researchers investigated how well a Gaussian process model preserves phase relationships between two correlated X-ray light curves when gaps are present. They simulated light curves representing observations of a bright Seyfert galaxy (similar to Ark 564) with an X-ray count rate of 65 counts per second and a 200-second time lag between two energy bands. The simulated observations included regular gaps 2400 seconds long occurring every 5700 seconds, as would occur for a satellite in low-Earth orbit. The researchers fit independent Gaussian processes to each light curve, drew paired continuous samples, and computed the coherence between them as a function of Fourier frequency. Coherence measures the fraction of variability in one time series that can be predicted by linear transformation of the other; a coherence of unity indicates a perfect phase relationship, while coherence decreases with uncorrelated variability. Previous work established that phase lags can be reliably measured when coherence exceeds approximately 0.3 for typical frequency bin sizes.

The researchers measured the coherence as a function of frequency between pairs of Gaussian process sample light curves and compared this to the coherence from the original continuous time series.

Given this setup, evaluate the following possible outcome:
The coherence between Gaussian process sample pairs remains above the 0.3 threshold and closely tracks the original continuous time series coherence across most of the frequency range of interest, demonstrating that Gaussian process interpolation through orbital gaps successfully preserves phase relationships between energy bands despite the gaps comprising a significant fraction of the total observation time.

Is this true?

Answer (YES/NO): NO